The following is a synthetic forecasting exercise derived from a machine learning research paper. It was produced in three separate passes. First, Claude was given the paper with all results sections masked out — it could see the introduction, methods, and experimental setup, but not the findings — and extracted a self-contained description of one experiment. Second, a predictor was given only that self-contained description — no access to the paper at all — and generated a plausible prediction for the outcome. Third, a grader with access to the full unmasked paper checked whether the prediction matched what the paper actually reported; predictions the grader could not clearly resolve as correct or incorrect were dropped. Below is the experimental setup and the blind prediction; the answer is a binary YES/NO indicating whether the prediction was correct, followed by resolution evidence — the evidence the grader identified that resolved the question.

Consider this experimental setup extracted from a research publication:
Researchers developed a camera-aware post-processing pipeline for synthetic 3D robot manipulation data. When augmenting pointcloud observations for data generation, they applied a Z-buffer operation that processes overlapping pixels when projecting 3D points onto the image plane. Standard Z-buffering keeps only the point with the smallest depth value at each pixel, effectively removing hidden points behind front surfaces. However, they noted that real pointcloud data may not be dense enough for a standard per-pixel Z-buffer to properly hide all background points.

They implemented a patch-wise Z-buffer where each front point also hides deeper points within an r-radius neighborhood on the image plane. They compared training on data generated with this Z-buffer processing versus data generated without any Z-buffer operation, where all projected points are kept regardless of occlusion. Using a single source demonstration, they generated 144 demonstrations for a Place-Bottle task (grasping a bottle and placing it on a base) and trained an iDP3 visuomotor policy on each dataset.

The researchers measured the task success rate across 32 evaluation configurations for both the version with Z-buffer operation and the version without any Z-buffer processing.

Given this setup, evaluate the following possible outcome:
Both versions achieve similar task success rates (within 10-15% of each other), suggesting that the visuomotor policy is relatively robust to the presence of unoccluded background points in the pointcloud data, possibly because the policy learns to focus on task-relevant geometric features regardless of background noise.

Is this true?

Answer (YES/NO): NO